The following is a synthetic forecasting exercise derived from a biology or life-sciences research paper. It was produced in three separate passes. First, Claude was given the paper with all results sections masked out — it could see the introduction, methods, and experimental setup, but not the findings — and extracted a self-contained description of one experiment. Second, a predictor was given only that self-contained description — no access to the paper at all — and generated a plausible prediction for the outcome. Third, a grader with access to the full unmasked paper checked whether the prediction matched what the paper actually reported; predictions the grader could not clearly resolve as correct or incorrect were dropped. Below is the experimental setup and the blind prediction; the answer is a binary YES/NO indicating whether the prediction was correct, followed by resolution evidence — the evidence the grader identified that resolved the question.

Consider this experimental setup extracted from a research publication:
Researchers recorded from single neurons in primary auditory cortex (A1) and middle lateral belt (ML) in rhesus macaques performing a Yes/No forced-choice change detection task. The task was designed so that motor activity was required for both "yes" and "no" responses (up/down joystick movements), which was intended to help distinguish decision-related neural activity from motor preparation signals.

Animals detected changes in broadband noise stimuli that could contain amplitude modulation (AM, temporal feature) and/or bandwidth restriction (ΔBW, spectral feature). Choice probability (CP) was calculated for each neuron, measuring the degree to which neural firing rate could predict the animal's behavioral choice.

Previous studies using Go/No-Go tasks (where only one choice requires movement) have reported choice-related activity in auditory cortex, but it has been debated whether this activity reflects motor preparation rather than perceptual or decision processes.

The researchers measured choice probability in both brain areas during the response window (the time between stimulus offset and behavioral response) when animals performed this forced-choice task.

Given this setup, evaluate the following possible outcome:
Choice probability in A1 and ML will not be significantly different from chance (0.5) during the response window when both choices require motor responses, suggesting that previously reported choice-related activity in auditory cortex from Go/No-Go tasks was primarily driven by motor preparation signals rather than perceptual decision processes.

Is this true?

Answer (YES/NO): NO